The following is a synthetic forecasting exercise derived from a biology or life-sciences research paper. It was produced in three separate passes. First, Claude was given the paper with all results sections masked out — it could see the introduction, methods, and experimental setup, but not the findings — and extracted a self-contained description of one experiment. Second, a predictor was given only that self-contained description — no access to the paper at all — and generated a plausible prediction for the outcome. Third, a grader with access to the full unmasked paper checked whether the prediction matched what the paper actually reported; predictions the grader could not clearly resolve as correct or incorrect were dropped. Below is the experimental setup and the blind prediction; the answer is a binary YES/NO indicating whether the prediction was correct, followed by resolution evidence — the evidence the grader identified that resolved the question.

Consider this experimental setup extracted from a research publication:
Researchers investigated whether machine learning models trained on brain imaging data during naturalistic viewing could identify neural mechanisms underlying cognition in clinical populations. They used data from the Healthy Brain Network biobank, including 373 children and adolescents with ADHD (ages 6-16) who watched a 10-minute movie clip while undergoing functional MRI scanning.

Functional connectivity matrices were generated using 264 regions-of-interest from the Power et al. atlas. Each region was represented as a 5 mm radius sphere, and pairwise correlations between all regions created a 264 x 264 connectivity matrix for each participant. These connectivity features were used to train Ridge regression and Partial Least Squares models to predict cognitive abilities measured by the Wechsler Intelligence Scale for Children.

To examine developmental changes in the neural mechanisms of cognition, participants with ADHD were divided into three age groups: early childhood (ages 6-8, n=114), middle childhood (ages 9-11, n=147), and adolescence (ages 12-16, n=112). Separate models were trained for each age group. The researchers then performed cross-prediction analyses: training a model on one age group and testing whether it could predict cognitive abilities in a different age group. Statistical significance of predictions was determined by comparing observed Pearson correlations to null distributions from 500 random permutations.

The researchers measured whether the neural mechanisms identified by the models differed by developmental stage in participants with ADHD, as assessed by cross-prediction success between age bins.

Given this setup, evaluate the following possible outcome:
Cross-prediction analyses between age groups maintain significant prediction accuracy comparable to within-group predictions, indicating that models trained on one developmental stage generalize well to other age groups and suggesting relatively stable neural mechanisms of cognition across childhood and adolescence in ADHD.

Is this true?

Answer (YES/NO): NO